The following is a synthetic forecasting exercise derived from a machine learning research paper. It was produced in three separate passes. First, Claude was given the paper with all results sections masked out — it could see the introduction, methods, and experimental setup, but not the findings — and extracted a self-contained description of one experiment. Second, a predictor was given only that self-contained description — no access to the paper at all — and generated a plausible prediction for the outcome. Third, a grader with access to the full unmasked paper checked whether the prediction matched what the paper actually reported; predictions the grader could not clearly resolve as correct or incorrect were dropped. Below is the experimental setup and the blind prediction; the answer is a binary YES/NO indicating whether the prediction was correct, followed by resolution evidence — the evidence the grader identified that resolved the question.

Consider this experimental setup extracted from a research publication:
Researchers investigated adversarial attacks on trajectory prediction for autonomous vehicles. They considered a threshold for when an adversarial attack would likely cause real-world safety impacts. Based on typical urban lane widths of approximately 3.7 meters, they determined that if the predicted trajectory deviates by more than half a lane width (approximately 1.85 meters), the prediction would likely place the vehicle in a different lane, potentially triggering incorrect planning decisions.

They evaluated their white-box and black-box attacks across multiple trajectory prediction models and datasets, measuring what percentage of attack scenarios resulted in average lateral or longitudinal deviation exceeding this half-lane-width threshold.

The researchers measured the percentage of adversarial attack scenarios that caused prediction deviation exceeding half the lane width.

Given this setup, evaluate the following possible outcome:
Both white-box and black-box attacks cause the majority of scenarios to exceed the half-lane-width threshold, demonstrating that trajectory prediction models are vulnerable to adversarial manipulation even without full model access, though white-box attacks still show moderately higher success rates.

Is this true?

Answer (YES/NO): NO